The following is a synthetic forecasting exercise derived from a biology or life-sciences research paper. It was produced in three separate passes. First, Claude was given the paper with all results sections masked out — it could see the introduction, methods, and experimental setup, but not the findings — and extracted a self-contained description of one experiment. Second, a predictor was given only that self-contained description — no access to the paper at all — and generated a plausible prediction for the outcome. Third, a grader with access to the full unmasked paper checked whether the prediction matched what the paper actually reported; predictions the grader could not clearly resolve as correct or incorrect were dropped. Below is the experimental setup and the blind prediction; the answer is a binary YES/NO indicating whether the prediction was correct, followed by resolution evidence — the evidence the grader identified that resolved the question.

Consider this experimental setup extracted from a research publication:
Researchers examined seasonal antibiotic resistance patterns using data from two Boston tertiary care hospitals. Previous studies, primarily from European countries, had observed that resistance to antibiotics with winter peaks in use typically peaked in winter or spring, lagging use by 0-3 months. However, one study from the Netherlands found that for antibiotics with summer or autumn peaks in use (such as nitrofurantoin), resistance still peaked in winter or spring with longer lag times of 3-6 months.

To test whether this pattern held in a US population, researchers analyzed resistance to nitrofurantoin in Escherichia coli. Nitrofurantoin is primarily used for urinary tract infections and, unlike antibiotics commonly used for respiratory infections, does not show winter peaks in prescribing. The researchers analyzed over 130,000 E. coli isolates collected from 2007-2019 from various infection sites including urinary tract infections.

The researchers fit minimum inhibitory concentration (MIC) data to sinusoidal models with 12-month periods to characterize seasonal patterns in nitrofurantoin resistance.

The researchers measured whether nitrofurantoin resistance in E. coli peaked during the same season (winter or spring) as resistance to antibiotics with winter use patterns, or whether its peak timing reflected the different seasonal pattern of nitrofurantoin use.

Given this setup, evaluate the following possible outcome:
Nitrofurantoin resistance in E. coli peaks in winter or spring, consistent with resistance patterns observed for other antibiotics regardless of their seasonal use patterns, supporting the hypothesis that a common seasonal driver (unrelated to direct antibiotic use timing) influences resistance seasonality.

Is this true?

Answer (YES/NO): YES